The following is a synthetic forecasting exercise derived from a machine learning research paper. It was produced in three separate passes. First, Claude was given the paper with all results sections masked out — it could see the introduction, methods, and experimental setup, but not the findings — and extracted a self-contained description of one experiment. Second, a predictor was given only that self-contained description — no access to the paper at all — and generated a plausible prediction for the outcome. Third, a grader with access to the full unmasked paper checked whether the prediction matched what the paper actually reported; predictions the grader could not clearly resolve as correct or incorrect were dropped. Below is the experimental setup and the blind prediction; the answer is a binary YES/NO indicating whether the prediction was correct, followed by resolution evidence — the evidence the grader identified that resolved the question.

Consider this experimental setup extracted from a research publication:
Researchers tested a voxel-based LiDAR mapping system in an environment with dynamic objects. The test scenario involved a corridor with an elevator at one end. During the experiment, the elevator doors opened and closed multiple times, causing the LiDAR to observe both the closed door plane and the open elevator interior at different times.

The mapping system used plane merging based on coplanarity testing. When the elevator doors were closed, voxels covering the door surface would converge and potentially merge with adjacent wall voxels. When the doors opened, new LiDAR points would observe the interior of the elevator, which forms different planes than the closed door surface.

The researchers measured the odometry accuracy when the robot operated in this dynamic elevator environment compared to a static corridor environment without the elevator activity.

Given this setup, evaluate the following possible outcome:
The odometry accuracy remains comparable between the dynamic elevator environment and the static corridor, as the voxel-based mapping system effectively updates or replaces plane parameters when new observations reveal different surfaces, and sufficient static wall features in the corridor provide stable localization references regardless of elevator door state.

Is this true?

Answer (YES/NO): NO